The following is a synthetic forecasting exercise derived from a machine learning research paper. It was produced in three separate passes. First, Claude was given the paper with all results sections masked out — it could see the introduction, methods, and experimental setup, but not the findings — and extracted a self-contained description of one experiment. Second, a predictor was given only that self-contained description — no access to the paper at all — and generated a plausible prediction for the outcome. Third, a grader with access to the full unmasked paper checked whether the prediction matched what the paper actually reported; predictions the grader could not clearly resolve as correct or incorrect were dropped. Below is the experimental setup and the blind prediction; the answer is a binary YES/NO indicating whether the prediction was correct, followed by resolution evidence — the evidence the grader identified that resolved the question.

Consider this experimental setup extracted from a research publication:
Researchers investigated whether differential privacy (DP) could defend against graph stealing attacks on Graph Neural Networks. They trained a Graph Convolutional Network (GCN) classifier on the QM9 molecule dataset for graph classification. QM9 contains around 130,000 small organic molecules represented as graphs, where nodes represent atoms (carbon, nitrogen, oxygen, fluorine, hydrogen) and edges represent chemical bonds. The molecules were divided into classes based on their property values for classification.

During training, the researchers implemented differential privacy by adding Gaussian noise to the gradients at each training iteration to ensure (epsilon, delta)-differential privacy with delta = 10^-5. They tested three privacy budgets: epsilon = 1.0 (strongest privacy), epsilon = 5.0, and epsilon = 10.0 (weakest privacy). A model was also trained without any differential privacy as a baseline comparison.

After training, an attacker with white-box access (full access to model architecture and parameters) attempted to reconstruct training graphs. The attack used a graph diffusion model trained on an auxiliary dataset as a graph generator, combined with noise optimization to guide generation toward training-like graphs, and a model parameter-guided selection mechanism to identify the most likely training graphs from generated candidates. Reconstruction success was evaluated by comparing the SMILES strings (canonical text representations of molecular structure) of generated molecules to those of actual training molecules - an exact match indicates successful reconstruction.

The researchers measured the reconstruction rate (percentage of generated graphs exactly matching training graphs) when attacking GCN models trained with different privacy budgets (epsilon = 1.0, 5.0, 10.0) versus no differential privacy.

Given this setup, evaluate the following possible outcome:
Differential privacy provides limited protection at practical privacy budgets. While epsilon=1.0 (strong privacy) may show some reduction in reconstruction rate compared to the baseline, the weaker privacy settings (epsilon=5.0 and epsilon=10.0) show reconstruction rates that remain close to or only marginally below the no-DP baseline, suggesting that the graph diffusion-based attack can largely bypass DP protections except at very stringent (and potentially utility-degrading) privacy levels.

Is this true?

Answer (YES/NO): NO